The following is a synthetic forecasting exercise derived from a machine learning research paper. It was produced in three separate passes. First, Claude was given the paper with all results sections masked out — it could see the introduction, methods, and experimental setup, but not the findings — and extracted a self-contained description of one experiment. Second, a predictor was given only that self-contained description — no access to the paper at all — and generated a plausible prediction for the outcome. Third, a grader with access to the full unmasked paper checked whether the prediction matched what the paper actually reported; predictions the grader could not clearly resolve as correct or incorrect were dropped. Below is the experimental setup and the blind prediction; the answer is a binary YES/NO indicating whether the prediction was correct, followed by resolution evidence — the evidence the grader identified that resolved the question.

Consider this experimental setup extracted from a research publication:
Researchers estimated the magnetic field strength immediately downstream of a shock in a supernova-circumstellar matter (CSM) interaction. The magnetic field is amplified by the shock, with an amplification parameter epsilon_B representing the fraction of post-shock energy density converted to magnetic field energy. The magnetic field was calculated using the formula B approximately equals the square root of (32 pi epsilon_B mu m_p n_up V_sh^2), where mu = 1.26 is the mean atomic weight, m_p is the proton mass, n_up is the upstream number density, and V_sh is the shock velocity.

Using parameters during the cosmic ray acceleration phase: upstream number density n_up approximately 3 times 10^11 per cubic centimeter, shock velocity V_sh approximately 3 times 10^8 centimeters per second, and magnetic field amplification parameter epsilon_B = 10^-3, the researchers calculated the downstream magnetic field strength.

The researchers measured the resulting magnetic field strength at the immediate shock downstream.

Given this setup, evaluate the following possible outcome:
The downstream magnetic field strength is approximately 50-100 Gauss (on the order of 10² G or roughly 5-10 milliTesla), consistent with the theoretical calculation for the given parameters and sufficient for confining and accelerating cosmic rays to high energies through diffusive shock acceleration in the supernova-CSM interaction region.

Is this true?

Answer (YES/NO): YES